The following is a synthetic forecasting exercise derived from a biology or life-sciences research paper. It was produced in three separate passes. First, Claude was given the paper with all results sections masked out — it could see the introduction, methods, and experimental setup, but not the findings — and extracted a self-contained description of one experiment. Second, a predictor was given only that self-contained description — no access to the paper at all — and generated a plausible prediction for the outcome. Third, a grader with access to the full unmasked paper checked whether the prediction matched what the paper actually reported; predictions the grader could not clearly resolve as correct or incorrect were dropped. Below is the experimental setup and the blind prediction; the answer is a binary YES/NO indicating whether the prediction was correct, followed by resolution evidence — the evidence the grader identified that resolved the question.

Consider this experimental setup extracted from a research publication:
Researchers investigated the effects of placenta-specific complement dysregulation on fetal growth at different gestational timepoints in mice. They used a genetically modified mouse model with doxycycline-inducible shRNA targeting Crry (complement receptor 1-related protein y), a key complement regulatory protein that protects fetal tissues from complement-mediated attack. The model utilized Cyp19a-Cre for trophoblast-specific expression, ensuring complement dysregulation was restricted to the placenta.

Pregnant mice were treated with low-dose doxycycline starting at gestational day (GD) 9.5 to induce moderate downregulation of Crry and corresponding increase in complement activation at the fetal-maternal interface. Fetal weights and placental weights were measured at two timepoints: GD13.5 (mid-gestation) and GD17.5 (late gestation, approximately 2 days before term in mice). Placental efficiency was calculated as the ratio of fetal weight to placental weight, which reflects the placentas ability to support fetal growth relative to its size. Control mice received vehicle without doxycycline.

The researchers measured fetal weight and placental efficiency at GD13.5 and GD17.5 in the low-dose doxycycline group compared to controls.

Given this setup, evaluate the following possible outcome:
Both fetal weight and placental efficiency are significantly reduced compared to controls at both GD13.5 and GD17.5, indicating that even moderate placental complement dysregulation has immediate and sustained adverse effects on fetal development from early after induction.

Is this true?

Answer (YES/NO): NO